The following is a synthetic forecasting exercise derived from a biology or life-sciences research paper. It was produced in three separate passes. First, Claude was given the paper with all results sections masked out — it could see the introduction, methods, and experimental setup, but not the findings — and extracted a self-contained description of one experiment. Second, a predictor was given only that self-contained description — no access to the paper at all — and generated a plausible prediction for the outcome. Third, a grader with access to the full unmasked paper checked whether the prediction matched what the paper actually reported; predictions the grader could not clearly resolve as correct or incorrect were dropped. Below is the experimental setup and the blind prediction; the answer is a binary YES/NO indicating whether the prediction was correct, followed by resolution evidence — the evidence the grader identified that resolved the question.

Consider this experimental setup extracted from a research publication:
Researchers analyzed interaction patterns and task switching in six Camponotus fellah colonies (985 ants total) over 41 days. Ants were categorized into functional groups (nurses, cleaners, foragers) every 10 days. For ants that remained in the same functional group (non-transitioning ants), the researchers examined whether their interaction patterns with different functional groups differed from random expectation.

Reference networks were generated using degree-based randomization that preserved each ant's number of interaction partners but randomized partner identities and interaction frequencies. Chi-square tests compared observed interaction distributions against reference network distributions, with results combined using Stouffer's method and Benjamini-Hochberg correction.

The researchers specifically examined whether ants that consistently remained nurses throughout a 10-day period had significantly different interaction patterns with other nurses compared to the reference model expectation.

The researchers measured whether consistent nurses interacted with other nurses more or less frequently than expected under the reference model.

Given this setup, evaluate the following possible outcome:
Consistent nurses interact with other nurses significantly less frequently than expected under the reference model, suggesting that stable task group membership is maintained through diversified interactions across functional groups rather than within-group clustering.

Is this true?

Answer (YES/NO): NO